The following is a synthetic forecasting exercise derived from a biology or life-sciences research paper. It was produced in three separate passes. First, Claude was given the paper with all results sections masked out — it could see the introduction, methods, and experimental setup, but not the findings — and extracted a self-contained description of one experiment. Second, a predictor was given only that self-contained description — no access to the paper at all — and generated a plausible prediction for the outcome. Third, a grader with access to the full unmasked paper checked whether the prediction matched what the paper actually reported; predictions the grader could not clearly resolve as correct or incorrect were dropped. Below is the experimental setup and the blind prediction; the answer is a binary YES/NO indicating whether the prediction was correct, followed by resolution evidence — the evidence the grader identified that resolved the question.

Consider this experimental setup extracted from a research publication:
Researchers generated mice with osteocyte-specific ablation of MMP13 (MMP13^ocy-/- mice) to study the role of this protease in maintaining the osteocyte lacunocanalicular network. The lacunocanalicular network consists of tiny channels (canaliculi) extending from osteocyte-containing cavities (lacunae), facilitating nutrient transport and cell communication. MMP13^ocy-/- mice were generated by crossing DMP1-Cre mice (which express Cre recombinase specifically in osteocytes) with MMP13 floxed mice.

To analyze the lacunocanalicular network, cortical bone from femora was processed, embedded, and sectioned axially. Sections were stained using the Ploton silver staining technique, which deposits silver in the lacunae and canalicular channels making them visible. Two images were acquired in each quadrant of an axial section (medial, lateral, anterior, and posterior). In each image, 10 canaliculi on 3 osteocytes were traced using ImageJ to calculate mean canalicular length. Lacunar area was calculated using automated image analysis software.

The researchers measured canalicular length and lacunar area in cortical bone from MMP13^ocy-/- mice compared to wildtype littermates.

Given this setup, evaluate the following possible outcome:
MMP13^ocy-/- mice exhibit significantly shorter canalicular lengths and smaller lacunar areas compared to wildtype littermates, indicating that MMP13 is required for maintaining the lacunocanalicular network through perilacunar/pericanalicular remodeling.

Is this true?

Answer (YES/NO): NO